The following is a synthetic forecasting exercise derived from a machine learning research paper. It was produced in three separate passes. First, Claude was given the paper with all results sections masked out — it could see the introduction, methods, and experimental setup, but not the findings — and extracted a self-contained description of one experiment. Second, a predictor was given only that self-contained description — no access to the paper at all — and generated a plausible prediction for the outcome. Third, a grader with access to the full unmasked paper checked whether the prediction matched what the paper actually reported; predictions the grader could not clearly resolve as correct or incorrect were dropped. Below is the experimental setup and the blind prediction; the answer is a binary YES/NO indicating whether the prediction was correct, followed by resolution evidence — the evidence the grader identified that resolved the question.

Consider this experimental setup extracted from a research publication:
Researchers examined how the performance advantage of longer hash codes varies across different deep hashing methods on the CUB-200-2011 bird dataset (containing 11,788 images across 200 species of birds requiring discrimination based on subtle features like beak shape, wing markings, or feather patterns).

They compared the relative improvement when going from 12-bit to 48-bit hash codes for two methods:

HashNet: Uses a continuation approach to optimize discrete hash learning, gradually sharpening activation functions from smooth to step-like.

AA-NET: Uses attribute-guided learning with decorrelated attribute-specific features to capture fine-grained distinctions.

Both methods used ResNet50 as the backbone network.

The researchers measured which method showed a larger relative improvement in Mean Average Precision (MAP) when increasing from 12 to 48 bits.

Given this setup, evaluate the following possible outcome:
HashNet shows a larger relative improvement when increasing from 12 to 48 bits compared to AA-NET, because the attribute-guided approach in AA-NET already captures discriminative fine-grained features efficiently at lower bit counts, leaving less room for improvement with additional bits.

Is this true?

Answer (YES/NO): NO